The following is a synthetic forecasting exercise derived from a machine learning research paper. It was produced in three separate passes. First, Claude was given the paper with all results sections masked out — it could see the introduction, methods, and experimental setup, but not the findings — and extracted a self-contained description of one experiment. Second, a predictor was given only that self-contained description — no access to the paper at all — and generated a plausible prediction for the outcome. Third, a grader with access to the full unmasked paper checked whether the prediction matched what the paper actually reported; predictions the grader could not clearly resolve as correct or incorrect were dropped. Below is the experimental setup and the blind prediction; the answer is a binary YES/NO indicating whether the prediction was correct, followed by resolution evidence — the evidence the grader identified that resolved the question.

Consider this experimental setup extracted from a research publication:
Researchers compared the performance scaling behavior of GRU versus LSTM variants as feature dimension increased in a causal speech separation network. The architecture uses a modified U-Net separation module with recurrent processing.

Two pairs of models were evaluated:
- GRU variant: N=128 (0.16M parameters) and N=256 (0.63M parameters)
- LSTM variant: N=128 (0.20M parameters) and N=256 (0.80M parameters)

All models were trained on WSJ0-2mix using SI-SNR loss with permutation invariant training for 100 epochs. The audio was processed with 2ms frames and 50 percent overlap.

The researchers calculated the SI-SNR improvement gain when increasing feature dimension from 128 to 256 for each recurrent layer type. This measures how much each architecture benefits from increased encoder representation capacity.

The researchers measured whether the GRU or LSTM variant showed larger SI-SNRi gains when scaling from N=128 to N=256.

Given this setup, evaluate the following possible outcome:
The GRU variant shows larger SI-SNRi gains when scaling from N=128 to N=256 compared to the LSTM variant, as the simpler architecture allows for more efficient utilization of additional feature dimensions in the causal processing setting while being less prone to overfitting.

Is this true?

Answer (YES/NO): YES